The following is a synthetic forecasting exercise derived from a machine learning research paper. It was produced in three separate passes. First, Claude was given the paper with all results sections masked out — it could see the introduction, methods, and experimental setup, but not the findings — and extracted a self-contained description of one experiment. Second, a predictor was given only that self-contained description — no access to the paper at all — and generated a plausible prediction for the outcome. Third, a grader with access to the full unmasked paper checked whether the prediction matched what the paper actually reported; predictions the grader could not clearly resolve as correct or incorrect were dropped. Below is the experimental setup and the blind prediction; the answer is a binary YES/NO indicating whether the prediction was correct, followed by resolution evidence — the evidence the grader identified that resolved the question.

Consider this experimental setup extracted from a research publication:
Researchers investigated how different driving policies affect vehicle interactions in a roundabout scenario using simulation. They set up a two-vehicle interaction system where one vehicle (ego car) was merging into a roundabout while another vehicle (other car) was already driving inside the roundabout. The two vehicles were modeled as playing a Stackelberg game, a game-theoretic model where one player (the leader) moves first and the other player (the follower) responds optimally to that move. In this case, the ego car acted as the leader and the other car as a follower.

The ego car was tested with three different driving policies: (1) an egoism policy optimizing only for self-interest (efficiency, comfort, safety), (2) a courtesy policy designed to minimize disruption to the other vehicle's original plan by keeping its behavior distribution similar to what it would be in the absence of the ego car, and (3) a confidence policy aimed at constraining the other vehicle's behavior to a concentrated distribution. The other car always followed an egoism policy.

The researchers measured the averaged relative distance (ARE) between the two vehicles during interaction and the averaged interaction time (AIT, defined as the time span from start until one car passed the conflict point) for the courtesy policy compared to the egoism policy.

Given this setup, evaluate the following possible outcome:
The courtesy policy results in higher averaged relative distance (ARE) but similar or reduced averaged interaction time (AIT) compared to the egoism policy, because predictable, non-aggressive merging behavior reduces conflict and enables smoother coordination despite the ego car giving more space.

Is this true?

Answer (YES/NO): YES